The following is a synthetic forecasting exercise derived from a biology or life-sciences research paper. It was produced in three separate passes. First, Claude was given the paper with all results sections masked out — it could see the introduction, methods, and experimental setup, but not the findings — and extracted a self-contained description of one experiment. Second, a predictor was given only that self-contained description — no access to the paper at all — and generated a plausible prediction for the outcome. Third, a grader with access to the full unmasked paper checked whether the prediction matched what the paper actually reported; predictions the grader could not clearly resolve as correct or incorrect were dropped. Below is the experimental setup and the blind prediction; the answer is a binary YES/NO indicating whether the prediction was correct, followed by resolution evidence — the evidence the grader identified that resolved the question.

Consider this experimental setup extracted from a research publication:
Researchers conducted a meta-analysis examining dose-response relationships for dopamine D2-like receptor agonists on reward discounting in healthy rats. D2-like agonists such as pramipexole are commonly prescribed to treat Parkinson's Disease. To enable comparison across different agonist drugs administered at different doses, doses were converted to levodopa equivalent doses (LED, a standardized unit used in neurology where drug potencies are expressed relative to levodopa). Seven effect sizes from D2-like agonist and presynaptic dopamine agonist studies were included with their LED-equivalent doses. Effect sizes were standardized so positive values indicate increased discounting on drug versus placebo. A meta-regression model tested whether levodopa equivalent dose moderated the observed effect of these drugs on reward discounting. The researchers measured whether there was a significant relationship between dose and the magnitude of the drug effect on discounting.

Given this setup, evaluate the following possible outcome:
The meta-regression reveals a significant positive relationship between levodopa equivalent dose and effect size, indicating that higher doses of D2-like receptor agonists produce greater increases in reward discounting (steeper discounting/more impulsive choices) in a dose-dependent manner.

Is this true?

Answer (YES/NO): NO